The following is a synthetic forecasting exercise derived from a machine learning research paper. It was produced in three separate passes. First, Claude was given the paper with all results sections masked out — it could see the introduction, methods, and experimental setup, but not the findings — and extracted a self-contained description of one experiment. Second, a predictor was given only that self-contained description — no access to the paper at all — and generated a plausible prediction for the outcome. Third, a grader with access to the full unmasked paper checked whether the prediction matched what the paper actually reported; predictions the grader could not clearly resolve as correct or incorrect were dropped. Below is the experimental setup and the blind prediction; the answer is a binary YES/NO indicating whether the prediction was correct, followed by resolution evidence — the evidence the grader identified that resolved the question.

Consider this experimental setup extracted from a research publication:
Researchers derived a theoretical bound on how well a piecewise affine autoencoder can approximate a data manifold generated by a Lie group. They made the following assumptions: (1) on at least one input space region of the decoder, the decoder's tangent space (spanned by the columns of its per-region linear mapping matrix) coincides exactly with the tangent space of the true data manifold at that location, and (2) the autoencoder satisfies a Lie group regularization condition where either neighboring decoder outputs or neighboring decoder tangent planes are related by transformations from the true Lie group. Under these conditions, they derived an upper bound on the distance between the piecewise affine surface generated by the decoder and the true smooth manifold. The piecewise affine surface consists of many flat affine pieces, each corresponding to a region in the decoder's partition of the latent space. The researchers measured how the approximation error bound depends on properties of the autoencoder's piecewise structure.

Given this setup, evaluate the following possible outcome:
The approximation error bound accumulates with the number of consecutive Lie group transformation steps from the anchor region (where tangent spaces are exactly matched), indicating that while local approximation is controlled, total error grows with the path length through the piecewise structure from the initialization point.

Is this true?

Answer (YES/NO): NO